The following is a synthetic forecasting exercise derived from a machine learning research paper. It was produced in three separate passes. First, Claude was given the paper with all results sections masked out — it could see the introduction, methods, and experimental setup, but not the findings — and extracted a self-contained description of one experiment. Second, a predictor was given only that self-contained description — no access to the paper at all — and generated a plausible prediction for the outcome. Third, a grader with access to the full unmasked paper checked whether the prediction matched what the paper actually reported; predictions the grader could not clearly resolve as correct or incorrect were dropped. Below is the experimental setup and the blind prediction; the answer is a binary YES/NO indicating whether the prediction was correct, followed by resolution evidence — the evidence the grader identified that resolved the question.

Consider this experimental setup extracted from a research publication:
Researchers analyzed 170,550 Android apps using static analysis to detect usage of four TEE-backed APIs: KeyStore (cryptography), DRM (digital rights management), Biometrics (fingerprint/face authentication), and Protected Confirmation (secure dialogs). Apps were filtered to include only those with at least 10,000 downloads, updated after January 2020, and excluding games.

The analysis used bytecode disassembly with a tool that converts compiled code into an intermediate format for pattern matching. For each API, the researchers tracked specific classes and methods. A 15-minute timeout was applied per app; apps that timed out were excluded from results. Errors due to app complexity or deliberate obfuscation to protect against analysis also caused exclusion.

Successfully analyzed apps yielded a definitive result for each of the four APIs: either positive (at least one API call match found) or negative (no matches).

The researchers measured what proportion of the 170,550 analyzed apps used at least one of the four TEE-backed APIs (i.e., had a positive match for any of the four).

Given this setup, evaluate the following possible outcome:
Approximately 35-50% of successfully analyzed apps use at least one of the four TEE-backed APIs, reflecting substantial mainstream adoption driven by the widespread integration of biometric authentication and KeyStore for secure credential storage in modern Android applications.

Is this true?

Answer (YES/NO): YES